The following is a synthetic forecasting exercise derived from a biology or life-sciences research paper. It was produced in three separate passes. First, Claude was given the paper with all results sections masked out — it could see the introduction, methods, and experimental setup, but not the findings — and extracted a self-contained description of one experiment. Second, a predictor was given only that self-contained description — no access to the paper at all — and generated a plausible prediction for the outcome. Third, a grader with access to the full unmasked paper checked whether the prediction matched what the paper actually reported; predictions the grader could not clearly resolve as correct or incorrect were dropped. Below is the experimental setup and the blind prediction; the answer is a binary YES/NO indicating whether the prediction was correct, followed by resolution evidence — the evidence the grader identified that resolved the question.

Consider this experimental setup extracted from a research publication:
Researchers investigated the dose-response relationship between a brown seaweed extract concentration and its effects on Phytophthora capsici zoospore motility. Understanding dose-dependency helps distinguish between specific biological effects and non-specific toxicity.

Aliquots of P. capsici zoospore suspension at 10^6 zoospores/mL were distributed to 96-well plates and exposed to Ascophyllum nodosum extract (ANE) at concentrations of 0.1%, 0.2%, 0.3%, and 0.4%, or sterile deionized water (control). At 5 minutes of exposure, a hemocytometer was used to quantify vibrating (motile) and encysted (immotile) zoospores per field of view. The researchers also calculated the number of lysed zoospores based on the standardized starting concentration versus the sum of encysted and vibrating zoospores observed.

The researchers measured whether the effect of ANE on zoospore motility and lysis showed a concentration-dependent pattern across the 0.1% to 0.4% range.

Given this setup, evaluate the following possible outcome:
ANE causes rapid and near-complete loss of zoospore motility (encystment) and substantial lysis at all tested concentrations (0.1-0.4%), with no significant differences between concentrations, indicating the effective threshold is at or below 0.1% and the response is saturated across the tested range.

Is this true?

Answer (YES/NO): NO